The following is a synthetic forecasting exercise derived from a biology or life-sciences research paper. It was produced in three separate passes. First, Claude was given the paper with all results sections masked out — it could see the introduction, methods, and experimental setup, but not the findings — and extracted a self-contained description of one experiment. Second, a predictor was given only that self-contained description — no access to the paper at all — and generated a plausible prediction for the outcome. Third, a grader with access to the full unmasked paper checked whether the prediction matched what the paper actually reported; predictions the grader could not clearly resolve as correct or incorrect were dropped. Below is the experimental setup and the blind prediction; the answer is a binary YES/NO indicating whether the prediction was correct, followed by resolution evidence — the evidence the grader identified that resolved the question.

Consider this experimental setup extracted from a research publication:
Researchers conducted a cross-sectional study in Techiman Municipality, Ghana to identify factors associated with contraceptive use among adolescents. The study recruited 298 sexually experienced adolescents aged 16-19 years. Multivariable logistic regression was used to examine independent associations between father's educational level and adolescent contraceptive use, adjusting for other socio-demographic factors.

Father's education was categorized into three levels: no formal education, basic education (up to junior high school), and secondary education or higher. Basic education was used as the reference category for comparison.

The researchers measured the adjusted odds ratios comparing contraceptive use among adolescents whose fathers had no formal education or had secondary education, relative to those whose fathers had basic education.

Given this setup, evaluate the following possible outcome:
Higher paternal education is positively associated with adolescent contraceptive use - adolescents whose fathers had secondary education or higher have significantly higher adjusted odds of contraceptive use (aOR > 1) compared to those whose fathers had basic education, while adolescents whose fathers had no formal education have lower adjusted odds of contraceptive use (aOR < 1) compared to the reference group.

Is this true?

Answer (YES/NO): NO